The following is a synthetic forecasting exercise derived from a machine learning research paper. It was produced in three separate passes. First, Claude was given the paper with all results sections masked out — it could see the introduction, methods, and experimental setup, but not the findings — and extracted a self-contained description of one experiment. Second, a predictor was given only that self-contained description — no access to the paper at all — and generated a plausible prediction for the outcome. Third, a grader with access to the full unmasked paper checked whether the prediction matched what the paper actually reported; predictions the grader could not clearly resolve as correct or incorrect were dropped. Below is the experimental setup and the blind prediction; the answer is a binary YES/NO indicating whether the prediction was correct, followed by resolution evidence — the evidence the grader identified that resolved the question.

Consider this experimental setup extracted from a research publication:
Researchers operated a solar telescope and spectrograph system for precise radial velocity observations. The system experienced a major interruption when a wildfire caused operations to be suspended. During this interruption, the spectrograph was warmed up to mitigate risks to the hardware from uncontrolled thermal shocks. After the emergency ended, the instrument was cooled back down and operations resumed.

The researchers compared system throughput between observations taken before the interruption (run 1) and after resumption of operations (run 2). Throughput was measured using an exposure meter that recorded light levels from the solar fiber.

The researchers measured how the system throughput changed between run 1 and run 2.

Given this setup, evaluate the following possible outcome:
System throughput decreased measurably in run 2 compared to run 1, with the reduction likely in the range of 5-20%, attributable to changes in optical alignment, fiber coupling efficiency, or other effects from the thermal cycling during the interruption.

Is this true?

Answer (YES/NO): YES